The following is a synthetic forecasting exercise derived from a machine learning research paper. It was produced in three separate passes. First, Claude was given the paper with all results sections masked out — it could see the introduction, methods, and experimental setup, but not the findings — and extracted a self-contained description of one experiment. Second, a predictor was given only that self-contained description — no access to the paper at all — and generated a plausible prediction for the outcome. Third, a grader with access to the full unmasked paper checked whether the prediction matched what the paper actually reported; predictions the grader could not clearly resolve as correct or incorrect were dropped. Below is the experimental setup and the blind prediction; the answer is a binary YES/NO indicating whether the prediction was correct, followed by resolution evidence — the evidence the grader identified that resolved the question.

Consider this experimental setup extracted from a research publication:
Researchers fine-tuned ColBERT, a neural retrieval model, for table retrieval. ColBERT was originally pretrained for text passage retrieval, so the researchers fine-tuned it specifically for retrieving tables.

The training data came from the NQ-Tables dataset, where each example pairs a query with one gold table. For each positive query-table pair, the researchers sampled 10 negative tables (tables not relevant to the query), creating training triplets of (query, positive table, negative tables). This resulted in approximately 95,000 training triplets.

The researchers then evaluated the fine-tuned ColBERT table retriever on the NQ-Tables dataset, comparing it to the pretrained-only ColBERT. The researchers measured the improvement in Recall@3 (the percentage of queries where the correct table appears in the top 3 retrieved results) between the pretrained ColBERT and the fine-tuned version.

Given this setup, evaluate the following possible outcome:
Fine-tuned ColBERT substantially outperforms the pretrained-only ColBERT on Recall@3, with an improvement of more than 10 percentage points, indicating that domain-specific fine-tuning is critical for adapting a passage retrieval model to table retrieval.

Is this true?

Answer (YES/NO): NO